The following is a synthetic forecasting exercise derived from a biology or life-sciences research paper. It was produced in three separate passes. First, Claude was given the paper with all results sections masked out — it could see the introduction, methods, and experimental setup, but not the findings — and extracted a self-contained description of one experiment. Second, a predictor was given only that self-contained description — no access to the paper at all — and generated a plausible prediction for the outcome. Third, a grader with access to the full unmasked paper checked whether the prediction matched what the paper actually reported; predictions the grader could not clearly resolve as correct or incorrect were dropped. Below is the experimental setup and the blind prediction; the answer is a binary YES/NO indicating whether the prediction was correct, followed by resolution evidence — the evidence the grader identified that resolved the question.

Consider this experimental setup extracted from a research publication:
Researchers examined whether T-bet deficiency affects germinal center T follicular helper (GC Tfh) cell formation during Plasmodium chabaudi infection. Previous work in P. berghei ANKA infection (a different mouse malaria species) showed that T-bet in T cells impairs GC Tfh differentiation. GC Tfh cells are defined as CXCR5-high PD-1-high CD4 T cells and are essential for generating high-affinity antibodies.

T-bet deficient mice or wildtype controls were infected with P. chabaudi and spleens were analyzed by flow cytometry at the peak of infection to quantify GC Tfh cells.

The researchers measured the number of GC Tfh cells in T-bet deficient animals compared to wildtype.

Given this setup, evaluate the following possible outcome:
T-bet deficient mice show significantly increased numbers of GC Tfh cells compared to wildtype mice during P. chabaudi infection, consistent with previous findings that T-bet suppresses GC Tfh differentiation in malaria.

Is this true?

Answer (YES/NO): NO